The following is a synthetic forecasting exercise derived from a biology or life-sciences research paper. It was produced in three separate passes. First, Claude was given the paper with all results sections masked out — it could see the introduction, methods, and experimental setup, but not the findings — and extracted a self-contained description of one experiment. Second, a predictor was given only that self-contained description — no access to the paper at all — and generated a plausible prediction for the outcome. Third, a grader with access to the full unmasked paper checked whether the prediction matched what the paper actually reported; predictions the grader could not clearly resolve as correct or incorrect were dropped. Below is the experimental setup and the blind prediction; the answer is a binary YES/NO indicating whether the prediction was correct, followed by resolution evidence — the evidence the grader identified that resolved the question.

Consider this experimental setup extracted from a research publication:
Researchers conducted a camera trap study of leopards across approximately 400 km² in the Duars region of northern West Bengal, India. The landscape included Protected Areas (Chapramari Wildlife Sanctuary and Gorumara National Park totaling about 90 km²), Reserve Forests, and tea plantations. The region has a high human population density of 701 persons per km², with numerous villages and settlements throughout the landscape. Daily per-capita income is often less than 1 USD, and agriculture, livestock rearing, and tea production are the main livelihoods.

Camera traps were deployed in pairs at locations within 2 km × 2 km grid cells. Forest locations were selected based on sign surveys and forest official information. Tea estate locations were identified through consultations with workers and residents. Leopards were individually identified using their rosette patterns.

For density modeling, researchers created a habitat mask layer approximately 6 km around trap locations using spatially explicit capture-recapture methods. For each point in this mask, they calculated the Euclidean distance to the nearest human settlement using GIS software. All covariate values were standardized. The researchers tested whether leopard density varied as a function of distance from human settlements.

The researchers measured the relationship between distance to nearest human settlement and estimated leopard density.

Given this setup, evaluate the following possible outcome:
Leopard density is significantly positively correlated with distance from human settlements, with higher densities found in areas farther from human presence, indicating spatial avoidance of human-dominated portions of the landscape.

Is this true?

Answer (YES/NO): NO